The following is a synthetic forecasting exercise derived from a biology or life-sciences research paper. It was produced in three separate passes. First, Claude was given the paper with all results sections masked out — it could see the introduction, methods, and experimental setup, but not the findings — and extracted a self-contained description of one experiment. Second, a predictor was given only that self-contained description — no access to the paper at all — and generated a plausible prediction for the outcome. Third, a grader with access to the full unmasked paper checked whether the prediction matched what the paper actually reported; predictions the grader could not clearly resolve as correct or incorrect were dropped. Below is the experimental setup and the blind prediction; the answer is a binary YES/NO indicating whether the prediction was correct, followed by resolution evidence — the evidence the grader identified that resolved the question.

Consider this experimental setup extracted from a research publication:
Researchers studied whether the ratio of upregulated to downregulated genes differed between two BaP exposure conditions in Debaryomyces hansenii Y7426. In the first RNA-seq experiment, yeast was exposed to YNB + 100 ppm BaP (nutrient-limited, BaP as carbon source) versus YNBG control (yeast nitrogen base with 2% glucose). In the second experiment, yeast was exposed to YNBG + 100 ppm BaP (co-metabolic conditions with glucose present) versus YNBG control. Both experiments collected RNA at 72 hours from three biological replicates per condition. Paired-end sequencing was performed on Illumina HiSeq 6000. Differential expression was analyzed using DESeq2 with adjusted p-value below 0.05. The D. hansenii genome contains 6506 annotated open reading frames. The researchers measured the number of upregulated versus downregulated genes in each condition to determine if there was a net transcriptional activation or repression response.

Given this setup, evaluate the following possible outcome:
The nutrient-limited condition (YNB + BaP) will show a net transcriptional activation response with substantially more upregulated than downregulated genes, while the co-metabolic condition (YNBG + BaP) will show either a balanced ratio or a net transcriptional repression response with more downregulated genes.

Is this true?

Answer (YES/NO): NO